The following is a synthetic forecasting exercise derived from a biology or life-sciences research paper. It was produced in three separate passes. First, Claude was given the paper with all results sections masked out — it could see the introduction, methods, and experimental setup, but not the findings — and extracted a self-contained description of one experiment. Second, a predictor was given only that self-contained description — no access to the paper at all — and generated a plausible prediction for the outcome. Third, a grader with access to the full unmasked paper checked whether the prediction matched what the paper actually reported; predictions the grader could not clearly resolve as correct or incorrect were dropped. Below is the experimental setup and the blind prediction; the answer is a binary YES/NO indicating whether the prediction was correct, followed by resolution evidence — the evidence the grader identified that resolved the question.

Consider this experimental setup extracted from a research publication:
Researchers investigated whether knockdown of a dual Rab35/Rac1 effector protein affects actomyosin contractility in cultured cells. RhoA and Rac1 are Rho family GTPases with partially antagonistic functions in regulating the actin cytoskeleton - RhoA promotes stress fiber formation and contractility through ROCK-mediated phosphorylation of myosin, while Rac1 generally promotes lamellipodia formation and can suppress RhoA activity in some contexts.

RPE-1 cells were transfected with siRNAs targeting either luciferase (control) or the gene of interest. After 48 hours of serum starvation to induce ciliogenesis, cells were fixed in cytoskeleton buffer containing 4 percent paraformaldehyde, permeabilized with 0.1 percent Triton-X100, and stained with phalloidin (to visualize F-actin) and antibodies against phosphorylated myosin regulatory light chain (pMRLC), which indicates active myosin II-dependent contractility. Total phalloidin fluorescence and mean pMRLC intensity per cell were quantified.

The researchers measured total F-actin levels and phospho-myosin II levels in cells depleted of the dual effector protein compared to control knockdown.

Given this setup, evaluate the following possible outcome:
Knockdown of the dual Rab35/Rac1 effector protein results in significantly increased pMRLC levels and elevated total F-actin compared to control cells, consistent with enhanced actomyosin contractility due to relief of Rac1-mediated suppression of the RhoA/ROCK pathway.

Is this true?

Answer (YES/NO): YES